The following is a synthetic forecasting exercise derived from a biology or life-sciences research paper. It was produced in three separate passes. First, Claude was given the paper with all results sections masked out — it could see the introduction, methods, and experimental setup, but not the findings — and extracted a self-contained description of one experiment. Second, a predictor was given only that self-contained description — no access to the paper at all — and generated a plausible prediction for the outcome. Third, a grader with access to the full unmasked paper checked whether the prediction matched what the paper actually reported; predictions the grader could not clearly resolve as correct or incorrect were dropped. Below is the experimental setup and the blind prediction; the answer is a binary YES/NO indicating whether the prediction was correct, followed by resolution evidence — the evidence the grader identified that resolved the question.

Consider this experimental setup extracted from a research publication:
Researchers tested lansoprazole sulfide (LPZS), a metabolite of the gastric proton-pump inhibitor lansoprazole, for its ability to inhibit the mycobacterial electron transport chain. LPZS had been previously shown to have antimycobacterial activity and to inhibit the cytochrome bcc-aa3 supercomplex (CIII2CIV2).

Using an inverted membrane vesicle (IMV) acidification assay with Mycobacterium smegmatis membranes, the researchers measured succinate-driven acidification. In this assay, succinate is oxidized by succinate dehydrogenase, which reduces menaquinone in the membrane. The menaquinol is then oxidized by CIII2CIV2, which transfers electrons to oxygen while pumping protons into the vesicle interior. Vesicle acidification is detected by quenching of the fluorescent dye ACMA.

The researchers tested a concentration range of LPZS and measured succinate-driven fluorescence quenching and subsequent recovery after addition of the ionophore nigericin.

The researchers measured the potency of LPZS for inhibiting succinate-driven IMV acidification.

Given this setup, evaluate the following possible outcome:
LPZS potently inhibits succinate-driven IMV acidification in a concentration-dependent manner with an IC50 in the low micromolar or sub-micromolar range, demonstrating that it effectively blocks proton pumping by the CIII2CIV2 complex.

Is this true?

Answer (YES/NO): YES